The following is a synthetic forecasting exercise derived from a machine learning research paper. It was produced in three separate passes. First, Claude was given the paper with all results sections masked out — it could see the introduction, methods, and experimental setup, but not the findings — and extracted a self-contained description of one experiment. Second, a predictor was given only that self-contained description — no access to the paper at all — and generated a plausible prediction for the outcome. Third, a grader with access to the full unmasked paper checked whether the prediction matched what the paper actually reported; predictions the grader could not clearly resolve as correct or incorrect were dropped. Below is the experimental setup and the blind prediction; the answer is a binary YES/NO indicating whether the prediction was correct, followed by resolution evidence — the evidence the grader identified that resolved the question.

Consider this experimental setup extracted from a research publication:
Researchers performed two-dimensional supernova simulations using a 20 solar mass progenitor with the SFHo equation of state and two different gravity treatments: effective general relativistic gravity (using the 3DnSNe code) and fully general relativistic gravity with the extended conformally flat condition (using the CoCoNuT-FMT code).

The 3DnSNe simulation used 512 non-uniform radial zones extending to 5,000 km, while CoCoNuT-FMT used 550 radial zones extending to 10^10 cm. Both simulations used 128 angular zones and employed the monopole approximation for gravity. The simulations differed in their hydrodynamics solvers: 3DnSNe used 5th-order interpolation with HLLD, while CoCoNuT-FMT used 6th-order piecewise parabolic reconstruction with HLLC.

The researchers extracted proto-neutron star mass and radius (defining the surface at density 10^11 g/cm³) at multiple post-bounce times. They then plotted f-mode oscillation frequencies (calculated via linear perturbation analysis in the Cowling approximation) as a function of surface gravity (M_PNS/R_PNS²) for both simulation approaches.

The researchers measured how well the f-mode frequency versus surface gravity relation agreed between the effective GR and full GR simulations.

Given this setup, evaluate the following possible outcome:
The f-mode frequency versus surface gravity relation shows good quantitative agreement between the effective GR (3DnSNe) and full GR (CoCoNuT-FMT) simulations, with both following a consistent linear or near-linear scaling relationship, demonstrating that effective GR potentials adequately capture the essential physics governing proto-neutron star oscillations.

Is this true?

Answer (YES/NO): NO